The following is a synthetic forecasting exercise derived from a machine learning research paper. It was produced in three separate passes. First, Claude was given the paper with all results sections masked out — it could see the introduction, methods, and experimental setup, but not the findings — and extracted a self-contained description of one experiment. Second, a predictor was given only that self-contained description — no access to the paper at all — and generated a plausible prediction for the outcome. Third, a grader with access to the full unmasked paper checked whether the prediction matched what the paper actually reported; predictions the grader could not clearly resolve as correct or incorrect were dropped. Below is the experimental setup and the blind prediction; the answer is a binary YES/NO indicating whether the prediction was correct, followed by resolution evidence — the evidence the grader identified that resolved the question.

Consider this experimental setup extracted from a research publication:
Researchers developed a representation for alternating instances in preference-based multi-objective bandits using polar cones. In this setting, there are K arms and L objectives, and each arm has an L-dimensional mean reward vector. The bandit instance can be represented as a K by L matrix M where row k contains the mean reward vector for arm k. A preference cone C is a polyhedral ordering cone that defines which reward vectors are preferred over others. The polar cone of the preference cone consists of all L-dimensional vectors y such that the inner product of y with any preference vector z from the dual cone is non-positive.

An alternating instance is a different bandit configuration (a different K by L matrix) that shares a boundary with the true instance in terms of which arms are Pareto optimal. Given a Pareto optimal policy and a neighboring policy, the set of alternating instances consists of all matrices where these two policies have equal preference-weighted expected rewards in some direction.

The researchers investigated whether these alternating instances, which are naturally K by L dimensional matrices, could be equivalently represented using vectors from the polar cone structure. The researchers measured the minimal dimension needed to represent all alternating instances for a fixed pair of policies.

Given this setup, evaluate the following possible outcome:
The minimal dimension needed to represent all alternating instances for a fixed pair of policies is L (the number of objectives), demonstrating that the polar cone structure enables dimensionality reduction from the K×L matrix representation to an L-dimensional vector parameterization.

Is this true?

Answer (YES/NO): YES